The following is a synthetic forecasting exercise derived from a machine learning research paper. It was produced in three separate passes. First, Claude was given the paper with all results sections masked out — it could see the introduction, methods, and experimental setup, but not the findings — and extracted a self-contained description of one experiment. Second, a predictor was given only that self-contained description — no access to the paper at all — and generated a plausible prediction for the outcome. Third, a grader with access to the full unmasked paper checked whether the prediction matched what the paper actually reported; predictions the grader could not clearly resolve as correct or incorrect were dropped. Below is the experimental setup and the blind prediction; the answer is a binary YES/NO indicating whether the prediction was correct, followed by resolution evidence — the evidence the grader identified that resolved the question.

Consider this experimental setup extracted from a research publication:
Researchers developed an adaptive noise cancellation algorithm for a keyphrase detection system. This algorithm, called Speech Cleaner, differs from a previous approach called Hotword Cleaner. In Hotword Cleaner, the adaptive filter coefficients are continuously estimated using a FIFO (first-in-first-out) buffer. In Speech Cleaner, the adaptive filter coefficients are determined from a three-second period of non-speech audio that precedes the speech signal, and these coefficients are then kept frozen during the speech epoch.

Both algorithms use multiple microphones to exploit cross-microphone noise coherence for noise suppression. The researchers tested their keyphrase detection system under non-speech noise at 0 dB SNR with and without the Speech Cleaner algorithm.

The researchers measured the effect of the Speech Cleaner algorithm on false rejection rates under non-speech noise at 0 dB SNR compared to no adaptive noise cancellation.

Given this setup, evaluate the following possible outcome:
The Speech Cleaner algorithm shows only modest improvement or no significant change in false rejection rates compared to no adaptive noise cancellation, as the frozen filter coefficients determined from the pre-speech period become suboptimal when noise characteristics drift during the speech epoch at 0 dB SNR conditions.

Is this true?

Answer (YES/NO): NO